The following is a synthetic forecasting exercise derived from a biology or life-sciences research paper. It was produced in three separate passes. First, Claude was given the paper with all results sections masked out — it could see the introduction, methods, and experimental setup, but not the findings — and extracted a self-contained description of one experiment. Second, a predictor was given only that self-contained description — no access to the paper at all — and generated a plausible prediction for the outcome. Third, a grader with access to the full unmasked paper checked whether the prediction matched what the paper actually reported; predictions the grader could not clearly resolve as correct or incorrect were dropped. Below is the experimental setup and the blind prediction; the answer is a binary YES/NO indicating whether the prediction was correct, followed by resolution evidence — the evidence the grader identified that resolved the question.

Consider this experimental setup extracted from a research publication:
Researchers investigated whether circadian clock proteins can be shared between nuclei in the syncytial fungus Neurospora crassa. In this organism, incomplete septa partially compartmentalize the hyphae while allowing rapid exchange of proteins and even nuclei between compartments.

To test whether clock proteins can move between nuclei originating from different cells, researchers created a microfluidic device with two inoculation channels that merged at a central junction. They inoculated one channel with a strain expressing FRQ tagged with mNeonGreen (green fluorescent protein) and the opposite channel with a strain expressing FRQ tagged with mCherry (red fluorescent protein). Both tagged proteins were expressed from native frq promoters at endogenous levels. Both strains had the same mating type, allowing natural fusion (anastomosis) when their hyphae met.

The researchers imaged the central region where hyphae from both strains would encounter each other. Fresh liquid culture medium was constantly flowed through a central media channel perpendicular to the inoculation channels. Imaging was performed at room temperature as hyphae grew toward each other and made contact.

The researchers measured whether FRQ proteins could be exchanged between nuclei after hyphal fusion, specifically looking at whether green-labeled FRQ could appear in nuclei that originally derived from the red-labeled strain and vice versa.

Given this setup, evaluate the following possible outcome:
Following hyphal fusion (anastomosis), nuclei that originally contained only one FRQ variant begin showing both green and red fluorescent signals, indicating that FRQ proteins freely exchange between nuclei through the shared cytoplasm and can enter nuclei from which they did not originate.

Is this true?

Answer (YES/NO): YES